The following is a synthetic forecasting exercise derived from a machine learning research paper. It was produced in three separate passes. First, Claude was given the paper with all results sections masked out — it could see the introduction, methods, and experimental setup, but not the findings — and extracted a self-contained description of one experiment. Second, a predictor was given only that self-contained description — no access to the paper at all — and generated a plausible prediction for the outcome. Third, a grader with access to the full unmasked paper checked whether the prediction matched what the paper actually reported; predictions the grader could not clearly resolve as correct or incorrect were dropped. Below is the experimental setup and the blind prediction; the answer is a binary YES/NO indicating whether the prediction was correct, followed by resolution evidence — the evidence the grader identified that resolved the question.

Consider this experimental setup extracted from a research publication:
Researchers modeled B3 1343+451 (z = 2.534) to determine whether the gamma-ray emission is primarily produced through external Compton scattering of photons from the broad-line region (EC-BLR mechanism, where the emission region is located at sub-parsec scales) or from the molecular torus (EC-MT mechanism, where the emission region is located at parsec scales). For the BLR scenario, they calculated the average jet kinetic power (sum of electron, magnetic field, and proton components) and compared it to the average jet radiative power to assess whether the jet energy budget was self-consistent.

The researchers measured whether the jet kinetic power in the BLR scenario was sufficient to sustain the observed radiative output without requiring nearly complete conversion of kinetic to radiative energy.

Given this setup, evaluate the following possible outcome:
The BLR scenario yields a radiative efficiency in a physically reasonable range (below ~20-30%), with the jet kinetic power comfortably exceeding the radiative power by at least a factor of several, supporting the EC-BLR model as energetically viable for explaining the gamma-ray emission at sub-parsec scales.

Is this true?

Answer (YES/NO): NO